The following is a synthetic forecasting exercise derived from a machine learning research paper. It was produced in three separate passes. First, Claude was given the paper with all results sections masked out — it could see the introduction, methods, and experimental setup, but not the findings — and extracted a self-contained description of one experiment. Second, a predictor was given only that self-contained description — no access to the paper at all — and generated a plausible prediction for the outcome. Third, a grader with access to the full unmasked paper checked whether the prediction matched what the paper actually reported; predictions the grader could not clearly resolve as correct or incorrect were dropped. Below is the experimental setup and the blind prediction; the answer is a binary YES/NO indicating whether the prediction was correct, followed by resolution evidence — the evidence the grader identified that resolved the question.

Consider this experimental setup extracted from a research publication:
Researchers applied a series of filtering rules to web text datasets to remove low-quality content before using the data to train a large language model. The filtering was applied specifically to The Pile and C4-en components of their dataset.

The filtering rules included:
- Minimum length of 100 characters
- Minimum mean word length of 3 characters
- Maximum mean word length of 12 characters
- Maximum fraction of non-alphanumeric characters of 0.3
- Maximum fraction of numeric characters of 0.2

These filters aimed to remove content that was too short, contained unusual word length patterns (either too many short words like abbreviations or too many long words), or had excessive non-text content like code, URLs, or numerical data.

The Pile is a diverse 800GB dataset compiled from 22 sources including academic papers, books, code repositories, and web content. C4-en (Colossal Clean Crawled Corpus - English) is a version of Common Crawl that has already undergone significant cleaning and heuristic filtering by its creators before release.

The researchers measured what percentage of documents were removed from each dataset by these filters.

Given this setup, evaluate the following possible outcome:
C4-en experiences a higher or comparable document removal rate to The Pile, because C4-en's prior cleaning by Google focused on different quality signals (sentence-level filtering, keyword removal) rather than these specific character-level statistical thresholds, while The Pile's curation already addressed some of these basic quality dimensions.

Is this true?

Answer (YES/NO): NO